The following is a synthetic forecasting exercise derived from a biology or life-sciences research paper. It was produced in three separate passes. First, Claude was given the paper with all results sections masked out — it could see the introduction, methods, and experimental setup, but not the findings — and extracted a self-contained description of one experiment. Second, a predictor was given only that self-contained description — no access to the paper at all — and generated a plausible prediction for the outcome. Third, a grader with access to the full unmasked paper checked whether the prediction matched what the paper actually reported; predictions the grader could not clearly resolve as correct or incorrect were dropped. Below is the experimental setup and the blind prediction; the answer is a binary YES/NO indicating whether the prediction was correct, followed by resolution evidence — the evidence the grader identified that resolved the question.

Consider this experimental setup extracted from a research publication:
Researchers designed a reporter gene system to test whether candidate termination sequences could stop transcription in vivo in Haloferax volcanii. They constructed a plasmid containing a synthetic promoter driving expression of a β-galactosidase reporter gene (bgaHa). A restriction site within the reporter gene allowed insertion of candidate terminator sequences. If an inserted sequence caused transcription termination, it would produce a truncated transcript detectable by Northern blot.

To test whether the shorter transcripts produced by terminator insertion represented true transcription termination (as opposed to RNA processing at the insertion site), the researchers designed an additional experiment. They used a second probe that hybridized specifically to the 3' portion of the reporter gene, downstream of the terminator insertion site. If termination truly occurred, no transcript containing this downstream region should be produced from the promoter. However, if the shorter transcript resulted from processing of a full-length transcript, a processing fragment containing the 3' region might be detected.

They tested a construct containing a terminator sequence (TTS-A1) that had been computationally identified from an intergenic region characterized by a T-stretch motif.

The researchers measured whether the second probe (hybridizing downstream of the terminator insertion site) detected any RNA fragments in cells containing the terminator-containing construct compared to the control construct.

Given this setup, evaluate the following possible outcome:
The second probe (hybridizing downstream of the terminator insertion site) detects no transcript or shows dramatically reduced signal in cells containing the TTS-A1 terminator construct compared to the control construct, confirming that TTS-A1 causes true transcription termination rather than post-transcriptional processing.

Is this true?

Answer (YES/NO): YES